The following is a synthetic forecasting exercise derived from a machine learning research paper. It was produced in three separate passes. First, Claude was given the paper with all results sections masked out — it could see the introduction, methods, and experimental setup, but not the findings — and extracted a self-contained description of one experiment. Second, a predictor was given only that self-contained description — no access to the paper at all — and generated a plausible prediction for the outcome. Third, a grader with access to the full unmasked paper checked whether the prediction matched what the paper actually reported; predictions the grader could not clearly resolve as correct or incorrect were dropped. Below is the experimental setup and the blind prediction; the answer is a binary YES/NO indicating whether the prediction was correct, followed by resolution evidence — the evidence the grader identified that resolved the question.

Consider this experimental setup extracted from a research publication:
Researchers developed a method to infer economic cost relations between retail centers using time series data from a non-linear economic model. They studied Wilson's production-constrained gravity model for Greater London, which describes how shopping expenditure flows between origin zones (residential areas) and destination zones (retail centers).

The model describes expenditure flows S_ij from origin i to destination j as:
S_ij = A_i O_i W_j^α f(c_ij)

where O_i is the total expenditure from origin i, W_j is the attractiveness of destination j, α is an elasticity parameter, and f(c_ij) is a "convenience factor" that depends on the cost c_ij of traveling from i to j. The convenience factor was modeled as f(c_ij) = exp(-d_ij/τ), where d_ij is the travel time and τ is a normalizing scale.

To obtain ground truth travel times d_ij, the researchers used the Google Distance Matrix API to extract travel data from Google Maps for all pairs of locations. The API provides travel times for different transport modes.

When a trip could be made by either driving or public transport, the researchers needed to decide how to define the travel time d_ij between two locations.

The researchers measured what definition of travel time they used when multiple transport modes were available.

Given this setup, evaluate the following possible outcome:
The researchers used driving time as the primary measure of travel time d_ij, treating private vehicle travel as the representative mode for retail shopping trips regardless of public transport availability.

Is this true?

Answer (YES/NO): NO